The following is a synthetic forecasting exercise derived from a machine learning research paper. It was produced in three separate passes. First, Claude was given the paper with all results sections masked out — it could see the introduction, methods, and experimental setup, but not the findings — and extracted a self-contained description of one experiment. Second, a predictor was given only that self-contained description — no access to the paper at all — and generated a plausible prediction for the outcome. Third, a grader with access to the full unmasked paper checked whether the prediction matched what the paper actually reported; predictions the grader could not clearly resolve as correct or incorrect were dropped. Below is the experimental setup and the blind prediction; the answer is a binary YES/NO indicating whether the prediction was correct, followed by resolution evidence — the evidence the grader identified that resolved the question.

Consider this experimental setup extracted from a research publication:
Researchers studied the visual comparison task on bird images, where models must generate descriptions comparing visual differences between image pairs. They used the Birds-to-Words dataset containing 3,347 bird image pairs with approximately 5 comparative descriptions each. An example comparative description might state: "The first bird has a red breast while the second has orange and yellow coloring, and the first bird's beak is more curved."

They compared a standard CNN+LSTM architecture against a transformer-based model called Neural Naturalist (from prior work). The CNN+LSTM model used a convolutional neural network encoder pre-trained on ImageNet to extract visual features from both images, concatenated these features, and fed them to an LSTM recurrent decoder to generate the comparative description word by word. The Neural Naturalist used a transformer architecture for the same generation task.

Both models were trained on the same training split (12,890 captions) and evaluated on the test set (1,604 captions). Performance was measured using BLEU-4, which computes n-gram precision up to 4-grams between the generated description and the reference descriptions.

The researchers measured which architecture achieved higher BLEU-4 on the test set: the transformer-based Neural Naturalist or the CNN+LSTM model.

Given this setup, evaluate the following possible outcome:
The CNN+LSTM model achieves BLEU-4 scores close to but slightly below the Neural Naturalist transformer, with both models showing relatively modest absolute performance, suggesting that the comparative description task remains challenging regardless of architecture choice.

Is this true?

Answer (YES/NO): NO